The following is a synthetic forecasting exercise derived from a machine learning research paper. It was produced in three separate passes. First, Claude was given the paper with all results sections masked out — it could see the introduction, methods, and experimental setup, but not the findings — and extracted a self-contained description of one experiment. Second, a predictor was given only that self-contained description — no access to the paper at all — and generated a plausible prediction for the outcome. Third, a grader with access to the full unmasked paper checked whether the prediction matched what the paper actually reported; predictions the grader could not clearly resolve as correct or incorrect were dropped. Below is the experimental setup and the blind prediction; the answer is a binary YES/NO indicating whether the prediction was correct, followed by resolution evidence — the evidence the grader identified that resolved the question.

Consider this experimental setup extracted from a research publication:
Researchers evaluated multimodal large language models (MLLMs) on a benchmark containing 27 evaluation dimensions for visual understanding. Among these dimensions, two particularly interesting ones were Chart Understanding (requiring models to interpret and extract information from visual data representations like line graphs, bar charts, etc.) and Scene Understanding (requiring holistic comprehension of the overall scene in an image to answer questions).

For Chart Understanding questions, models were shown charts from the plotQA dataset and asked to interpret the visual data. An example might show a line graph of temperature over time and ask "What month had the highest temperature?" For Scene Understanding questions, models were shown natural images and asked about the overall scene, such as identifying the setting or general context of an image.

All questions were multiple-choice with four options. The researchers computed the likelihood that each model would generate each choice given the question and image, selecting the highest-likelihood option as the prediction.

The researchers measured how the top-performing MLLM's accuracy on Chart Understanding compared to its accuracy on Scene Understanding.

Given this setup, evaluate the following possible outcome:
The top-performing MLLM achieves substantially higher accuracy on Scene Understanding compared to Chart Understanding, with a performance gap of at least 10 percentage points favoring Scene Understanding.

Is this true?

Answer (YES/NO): YES